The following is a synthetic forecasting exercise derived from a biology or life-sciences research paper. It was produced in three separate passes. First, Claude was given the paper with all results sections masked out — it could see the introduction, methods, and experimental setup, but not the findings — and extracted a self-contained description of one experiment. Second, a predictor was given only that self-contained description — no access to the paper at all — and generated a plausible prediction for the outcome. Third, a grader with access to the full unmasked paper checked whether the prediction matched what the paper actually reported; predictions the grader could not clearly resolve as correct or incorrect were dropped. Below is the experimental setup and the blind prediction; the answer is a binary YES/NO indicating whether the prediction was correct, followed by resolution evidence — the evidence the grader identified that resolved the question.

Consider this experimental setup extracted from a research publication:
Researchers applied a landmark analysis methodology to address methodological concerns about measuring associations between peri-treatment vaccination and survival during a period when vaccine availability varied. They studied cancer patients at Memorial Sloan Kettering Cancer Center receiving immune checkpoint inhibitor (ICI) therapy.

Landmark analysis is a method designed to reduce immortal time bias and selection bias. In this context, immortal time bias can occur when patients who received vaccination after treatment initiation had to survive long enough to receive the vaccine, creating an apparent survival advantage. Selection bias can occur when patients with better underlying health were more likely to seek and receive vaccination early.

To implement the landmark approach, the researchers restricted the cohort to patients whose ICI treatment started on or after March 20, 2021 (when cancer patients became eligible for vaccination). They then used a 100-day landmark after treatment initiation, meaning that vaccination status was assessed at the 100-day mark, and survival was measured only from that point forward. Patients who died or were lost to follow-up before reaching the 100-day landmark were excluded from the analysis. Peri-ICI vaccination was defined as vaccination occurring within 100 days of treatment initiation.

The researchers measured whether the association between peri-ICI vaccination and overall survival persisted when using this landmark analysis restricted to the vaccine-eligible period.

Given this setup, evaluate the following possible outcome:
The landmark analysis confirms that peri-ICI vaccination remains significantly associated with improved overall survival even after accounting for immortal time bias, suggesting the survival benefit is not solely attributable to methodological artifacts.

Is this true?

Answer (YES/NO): NO